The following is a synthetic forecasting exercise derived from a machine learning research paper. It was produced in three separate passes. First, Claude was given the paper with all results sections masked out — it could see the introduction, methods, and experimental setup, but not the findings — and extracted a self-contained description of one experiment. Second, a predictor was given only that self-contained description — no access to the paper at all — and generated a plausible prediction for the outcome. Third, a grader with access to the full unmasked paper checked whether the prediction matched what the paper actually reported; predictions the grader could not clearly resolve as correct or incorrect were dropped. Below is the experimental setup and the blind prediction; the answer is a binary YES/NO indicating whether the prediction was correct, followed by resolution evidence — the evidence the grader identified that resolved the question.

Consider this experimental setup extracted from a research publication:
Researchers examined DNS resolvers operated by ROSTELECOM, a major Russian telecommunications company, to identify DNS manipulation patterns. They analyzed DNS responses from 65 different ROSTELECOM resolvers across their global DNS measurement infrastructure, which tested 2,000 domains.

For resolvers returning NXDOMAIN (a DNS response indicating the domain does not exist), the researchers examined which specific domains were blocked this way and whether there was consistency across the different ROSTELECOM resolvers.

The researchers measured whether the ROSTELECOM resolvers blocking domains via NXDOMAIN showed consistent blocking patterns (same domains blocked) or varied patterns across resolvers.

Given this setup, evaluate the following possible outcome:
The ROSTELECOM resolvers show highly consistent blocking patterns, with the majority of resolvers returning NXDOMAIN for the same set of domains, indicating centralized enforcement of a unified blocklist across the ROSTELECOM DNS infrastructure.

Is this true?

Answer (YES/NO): YES